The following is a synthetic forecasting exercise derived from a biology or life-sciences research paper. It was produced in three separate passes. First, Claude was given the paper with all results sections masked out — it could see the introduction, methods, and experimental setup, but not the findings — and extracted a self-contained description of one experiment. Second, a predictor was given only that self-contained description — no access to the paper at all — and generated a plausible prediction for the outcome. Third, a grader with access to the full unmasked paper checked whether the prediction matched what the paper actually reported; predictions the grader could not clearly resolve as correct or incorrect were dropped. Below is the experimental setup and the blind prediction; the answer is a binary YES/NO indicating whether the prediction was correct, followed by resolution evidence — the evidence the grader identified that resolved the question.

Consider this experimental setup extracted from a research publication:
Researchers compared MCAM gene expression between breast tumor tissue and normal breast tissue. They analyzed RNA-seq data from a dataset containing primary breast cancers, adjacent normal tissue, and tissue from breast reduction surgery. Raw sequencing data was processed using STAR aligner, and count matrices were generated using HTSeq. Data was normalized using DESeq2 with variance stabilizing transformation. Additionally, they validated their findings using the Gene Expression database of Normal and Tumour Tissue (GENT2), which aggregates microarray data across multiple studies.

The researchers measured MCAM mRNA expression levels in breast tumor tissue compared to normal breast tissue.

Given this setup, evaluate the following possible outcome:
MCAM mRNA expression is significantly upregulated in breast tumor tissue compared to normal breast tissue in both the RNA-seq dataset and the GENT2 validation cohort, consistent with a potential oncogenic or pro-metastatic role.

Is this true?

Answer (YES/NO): NO